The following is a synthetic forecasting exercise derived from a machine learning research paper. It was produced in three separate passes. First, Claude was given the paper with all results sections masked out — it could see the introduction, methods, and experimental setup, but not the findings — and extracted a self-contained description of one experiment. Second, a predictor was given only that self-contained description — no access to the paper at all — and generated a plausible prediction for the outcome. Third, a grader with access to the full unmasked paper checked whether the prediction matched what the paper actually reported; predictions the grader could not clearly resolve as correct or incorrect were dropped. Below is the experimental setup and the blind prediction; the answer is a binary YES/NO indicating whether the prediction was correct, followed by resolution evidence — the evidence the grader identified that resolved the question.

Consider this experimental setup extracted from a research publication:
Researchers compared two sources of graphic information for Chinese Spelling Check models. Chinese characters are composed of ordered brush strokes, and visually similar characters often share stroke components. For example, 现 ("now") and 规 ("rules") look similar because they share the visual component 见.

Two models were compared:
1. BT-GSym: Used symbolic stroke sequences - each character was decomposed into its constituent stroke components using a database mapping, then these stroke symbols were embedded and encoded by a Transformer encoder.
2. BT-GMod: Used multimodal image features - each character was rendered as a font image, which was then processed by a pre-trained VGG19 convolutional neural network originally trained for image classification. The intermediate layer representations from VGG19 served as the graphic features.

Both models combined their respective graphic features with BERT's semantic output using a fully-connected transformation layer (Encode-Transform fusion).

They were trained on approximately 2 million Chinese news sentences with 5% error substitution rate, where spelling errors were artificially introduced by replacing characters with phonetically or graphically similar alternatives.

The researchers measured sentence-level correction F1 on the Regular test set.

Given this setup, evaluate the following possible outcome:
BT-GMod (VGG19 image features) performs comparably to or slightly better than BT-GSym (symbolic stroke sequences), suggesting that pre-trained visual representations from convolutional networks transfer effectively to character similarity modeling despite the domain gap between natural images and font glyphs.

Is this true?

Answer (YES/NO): YES